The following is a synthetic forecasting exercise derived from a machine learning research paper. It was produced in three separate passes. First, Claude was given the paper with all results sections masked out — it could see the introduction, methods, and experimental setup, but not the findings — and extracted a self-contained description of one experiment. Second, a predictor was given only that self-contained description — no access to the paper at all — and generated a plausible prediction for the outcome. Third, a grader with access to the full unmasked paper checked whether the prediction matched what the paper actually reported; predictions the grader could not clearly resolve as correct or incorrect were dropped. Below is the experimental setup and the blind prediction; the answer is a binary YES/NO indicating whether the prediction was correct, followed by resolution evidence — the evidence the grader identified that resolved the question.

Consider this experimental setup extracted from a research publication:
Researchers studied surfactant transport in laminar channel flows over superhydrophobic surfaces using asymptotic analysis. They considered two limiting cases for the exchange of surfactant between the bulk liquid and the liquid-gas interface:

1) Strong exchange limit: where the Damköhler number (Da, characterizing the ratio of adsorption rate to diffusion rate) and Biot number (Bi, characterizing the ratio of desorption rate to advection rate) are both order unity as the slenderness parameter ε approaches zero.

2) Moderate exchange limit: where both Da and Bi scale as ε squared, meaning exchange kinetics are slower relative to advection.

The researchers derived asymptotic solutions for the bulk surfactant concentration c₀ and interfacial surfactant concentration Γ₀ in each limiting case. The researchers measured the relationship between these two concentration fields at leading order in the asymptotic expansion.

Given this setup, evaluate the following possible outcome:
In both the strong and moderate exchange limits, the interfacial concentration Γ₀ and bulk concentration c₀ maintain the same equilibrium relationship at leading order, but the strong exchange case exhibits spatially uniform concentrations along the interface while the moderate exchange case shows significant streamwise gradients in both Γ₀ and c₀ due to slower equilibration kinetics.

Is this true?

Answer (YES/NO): NO